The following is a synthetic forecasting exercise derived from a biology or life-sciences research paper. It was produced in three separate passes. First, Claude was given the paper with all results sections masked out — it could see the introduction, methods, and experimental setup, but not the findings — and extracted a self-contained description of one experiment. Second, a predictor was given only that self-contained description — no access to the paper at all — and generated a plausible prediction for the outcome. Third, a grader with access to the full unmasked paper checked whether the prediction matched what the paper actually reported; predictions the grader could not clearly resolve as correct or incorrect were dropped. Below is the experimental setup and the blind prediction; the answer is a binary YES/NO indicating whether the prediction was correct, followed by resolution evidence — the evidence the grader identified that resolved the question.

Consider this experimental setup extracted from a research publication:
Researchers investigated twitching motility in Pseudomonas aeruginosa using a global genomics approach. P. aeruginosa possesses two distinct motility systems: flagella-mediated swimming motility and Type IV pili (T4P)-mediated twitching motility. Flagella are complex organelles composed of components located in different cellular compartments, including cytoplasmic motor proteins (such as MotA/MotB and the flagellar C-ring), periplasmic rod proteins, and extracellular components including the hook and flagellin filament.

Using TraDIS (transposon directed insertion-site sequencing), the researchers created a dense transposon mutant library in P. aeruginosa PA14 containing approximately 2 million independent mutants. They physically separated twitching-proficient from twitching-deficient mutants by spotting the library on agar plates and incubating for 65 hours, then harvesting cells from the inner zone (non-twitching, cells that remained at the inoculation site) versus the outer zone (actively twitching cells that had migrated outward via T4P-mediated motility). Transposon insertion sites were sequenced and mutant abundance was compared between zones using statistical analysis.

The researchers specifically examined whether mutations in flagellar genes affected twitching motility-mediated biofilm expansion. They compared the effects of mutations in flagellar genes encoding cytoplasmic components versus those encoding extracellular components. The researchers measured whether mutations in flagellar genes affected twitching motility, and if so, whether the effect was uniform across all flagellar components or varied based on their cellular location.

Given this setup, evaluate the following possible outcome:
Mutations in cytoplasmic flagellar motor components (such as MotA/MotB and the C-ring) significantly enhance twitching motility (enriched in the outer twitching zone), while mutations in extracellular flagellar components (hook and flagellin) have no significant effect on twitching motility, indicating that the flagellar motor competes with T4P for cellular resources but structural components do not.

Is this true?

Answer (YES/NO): NO